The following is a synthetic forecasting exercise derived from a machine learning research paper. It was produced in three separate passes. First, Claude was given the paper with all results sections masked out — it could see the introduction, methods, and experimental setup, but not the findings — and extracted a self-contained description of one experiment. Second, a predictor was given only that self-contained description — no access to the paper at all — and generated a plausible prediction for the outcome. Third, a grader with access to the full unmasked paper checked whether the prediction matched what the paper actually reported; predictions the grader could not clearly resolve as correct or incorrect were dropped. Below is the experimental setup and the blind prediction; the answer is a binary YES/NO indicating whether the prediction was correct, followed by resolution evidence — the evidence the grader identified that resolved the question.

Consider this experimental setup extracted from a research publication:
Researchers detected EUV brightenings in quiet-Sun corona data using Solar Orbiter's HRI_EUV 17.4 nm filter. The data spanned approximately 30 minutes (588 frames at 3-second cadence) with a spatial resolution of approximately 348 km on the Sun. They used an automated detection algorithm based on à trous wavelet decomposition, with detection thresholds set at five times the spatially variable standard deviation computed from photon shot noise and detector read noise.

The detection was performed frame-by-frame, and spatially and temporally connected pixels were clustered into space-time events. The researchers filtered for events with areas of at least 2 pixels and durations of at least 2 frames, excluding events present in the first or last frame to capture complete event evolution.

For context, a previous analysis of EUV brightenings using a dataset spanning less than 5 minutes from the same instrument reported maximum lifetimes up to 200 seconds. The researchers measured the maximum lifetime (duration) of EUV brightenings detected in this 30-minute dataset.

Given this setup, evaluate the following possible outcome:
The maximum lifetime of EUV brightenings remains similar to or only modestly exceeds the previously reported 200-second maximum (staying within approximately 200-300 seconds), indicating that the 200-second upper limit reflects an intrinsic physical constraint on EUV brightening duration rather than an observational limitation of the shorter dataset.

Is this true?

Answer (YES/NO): NO